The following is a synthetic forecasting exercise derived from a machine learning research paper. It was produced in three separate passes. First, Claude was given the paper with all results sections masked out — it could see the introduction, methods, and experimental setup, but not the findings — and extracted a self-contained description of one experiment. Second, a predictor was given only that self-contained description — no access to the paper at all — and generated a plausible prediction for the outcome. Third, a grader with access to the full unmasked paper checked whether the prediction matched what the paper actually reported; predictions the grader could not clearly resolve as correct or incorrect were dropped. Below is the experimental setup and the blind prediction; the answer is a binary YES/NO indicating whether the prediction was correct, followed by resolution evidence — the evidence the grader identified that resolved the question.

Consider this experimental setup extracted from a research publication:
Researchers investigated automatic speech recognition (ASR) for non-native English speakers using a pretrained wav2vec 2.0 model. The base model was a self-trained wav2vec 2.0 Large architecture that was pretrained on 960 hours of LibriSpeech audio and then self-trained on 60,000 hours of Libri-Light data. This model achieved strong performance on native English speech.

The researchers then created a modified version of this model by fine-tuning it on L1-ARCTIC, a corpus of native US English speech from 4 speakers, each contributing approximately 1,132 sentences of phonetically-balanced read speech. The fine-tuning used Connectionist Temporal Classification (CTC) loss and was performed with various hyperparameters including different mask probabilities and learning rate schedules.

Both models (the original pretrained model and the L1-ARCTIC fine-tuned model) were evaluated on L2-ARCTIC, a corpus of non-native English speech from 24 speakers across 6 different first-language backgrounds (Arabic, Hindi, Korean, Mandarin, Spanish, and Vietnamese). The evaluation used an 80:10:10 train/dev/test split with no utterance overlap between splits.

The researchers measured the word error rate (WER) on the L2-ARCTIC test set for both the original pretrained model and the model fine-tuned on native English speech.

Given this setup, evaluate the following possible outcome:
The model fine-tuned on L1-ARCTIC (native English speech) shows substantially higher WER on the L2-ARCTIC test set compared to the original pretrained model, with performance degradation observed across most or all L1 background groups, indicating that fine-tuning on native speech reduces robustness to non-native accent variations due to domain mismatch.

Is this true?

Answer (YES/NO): YES